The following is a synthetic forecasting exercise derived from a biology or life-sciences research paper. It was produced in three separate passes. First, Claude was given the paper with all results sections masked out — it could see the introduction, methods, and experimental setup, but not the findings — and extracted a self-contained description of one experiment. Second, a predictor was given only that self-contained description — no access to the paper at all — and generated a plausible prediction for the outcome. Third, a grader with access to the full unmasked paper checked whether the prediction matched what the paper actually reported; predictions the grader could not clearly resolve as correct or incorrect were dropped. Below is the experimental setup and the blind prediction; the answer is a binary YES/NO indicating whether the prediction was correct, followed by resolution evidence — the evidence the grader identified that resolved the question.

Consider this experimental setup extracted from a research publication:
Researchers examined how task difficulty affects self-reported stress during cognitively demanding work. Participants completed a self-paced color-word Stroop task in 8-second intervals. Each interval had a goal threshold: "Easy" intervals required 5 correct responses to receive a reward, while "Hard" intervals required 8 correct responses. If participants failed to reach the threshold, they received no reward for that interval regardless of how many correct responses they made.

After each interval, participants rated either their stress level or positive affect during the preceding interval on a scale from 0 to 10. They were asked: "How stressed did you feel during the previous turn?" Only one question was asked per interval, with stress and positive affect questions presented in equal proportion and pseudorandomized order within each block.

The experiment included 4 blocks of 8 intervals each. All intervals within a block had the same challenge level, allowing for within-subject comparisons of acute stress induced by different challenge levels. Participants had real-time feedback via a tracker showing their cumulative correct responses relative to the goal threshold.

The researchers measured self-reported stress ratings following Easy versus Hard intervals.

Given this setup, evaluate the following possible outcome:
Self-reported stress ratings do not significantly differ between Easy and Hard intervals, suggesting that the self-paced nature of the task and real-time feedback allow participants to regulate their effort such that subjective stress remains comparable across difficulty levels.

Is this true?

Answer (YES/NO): NO